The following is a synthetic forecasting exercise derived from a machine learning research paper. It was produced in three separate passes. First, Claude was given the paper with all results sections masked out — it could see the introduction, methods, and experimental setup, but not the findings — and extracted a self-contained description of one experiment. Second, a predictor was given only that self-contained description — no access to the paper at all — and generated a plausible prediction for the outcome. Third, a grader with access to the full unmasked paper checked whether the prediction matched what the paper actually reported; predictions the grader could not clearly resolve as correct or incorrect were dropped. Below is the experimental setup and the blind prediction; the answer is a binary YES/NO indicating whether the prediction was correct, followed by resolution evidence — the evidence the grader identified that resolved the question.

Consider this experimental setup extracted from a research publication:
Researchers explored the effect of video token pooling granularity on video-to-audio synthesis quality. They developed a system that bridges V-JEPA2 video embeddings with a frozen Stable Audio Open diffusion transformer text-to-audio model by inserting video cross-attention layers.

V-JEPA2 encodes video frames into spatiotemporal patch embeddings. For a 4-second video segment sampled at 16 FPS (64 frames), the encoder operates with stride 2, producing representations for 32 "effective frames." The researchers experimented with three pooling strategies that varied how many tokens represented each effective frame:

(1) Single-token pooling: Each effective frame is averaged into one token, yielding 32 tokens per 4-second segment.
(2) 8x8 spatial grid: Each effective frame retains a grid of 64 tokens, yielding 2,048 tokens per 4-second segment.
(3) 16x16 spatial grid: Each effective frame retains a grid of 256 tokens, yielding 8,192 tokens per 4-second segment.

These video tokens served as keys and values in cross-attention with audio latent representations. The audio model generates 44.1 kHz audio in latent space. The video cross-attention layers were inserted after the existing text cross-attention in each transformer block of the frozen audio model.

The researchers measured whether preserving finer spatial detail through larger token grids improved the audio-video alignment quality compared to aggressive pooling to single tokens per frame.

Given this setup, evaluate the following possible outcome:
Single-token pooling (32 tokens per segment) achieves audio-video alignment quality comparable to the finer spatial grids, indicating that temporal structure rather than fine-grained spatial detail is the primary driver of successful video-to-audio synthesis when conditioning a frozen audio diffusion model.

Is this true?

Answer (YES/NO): YES